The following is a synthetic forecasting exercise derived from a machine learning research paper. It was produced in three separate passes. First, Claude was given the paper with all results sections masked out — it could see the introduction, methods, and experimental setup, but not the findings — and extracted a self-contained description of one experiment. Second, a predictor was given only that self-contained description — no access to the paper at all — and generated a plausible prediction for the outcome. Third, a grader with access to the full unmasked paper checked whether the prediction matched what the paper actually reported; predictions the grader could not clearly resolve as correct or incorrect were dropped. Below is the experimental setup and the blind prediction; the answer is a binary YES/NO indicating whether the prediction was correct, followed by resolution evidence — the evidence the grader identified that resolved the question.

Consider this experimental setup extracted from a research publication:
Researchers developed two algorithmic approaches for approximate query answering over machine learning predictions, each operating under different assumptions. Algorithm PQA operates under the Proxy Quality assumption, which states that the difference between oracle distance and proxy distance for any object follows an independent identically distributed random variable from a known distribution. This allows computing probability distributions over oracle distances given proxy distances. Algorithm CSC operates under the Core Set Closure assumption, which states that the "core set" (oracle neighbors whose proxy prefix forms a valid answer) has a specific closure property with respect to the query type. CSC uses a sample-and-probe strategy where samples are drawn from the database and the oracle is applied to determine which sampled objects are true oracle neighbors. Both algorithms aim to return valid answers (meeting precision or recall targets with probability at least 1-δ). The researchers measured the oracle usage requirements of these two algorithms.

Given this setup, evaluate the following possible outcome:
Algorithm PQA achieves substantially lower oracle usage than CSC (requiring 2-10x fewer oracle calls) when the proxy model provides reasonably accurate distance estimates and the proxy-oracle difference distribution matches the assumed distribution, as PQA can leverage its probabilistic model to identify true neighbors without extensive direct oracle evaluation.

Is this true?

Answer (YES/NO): NO